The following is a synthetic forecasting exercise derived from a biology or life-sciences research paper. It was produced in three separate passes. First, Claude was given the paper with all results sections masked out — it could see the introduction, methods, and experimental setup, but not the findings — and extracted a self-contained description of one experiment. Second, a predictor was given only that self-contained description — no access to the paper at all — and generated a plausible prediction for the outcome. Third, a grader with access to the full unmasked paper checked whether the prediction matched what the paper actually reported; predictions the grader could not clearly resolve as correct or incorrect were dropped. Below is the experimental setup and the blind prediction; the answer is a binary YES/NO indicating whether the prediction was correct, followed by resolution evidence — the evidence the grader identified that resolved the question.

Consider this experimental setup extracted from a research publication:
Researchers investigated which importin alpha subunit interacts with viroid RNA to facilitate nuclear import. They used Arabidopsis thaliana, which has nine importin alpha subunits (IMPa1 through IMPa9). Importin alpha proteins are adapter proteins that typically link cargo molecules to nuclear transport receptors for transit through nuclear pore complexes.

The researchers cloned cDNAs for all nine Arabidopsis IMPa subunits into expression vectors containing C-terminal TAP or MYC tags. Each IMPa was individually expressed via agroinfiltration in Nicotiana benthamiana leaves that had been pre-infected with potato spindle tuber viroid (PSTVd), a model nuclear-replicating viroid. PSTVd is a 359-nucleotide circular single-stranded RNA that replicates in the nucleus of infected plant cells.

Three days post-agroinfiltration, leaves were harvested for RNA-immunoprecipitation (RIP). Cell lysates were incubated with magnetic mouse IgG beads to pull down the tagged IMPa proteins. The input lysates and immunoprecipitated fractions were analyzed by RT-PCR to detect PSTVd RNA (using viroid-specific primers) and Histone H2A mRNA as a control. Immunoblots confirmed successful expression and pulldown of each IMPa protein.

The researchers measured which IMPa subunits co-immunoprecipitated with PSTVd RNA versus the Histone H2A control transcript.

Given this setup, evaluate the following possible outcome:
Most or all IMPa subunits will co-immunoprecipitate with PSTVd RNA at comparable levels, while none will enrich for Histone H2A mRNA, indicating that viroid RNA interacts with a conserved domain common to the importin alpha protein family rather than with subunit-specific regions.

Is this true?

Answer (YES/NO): NO